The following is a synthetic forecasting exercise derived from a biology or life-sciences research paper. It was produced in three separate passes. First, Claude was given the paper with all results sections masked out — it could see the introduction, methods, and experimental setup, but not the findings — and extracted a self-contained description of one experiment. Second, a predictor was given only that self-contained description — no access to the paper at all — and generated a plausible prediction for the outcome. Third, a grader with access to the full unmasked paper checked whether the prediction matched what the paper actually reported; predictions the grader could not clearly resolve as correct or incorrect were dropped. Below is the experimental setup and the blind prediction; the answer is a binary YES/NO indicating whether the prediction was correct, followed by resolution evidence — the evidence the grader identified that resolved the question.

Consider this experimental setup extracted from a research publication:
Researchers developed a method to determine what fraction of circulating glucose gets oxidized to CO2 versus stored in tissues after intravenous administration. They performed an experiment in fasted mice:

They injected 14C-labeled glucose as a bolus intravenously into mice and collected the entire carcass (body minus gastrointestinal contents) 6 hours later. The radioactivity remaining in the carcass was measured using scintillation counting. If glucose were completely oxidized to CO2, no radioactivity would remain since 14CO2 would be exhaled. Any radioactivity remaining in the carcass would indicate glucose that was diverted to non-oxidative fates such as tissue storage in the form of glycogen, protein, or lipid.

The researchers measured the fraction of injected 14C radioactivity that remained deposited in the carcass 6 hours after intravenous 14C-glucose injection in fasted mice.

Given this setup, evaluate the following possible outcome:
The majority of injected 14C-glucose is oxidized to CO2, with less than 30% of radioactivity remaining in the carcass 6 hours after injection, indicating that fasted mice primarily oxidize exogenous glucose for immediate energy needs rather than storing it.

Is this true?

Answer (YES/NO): YES